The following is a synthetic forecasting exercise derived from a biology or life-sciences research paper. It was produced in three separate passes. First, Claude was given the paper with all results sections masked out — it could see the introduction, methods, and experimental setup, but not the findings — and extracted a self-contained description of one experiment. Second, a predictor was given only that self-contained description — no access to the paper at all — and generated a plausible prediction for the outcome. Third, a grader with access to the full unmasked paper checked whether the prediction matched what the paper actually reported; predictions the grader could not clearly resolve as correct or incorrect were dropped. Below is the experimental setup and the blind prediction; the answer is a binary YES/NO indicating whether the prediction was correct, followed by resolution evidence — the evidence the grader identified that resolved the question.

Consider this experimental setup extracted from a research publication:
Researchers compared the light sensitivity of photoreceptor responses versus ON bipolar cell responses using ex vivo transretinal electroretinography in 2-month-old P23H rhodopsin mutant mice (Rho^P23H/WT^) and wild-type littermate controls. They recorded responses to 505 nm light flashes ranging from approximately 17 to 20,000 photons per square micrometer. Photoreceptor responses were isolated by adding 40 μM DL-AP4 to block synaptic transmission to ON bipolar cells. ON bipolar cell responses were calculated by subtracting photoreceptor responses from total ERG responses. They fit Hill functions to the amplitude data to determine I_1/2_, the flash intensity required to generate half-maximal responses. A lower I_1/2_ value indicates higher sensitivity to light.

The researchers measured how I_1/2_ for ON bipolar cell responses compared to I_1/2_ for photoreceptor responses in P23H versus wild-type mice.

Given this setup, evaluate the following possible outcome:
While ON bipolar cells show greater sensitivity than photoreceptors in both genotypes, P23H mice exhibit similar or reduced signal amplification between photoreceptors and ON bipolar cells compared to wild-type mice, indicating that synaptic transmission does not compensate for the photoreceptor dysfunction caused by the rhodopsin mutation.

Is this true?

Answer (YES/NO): NO